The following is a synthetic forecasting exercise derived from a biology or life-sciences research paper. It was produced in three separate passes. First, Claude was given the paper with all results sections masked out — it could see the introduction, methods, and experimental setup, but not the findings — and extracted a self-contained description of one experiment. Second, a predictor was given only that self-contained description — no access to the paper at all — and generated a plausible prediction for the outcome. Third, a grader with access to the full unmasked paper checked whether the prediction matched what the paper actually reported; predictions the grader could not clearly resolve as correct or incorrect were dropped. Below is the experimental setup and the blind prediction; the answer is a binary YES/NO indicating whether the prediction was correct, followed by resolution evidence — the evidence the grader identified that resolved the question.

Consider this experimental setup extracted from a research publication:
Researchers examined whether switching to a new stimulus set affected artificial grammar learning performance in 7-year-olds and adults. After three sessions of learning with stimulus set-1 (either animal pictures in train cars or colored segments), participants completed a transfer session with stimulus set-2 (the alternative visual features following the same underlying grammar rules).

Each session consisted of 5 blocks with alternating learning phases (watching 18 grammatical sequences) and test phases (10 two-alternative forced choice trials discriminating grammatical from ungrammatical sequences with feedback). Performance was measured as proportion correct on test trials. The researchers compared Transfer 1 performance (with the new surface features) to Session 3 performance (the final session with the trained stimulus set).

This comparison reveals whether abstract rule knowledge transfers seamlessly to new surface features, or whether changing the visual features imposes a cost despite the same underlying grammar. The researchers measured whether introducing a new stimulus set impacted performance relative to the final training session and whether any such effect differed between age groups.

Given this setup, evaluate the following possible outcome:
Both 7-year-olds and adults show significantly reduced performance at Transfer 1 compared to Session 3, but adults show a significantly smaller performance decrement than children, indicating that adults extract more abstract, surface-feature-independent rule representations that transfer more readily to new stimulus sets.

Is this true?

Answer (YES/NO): NO